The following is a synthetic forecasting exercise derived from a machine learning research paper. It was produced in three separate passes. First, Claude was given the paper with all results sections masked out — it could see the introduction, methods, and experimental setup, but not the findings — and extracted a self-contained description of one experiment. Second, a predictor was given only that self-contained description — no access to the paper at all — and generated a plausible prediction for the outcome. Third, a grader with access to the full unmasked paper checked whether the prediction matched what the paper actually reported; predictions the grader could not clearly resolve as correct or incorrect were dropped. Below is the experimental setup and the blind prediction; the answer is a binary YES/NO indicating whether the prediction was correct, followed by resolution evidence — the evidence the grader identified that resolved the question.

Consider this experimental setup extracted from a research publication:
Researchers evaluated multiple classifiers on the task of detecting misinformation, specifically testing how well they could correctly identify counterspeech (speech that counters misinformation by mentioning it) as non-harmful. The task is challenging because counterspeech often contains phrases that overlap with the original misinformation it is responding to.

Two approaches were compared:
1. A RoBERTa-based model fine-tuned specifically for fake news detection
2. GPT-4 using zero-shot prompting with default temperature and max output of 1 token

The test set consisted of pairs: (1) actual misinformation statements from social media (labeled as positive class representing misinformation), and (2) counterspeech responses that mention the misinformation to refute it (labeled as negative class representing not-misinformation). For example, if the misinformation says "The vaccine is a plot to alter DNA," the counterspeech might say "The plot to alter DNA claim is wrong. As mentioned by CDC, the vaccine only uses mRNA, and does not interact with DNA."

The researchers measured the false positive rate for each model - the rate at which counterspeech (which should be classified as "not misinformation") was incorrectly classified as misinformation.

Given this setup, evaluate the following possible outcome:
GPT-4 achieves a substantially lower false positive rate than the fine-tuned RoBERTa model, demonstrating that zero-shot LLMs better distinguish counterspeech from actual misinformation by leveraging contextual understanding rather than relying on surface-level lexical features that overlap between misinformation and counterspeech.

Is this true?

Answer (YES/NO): YES